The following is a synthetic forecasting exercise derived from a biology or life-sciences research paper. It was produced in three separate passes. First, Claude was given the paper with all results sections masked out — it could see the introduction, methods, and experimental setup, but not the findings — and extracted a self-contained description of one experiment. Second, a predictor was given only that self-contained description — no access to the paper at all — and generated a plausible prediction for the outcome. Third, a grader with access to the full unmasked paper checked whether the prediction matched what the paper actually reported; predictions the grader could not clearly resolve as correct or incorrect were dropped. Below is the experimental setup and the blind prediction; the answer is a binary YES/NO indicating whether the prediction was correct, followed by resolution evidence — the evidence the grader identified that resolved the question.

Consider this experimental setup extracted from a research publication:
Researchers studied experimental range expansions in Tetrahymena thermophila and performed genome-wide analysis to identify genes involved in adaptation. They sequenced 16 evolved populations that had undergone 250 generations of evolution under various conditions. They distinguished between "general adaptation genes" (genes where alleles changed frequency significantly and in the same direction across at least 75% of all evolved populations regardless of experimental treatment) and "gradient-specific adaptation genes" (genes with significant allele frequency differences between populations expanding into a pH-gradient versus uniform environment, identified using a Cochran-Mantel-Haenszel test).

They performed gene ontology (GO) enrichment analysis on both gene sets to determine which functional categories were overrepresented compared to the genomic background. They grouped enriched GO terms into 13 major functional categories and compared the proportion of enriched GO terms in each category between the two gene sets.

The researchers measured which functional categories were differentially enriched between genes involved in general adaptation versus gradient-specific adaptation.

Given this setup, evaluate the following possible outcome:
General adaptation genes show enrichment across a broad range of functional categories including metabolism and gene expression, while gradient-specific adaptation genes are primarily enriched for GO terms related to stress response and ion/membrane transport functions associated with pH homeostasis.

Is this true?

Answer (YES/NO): NO